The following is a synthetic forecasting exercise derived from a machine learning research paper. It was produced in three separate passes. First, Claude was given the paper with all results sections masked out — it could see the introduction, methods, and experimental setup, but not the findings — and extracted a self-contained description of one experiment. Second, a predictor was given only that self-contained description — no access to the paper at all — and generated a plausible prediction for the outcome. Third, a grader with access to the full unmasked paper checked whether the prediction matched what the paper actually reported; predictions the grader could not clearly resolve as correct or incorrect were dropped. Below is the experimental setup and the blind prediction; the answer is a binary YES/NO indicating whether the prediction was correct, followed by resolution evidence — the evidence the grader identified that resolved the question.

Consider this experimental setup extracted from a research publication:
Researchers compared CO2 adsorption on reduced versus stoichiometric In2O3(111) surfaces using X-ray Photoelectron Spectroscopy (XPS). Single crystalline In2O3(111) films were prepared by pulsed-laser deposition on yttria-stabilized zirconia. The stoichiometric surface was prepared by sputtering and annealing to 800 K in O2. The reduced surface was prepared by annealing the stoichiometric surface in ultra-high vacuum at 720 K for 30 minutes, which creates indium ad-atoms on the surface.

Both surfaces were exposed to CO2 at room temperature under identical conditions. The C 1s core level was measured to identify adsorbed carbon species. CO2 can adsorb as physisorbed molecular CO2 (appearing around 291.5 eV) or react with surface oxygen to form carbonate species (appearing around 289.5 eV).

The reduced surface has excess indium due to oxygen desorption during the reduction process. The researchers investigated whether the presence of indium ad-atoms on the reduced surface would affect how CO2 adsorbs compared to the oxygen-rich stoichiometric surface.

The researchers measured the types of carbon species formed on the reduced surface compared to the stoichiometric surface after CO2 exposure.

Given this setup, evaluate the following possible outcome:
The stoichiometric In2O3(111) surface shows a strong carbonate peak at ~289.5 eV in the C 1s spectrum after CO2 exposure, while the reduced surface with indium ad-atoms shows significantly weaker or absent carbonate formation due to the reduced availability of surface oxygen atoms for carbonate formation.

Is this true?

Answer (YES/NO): NO